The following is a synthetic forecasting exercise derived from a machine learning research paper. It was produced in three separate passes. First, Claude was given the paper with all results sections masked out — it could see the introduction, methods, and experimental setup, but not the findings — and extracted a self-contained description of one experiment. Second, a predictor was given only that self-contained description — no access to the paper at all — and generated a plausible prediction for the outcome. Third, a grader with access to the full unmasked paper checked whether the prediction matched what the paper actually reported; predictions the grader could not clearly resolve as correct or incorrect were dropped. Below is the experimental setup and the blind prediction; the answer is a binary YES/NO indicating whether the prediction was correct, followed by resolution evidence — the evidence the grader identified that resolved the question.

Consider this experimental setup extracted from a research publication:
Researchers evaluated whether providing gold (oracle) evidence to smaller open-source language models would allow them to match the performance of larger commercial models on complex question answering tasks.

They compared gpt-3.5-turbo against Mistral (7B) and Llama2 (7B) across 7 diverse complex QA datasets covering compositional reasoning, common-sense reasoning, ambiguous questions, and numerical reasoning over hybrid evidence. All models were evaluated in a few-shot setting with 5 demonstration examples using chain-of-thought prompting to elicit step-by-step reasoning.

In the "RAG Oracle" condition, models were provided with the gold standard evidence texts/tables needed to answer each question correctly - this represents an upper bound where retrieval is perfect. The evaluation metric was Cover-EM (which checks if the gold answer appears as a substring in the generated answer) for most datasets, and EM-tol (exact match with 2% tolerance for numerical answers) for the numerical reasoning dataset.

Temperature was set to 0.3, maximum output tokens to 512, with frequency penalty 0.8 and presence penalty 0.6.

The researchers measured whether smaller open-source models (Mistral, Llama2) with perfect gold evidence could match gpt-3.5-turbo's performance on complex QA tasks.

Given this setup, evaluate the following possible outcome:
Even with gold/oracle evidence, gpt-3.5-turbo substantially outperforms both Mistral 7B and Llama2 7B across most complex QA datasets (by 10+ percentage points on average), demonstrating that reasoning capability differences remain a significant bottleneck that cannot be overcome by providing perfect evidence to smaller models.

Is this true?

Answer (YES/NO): YES